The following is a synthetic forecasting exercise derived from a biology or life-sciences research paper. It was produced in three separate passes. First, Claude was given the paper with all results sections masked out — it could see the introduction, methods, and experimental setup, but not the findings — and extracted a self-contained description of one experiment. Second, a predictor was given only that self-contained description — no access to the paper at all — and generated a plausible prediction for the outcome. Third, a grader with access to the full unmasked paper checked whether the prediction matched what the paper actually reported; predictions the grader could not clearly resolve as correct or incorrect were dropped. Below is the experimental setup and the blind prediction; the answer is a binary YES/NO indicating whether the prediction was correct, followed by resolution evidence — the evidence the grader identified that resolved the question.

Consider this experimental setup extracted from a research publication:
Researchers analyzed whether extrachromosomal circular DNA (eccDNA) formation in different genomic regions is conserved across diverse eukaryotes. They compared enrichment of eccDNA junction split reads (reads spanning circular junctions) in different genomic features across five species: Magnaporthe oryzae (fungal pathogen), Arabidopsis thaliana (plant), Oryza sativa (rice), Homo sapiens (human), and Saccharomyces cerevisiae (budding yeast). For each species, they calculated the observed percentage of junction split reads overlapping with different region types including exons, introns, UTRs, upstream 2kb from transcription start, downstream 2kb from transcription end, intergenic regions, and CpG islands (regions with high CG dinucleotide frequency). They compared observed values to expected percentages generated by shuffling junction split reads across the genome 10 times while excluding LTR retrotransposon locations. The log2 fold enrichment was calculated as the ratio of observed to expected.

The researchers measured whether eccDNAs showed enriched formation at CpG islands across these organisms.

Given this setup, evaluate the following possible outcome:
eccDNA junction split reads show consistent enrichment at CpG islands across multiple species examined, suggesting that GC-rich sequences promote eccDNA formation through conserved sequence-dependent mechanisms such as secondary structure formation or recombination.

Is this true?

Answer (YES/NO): NO